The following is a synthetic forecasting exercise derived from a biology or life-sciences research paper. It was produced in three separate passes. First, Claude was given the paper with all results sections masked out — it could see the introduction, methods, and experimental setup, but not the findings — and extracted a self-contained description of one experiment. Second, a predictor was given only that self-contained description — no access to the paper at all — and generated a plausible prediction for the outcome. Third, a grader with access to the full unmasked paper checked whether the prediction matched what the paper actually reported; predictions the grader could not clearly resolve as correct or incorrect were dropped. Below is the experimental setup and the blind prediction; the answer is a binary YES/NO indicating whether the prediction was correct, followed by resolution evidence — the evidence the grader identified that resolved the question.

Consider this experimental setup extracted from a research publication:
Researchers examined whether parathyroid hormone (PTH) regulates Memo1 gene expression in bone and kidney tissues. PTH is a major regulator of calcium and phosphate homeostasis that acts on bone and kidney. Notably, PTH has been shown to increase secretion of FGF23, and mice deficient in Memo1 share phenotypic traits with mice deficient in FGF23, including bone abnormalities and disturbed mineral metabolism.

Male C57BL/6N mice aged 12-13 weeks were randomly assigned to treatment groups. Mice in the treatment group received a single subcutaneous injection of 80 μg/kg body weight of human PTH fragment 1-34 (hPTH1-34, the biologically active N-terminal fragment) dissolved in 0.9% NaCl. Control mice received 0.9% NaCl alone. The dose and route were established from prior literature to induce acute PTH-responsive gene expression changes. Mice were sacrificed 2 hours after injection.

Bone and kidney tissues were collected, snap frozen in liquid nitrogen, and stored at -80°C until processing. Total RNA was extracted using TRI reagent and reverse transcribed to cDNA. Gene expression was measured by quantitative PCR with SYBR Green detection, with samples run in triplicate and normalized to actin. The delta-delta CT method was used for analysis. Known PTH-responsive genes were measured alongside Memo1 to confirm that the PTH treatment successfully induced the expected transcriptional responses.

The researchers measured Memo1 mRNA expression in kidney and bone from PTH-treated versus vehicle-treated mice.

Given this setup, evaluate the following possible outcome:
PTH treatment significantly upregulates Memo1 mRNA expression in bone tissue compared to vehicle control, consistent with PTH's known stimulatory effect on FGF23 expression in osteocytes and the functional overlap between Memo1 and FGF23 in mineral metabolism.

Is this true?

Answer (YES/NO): NO